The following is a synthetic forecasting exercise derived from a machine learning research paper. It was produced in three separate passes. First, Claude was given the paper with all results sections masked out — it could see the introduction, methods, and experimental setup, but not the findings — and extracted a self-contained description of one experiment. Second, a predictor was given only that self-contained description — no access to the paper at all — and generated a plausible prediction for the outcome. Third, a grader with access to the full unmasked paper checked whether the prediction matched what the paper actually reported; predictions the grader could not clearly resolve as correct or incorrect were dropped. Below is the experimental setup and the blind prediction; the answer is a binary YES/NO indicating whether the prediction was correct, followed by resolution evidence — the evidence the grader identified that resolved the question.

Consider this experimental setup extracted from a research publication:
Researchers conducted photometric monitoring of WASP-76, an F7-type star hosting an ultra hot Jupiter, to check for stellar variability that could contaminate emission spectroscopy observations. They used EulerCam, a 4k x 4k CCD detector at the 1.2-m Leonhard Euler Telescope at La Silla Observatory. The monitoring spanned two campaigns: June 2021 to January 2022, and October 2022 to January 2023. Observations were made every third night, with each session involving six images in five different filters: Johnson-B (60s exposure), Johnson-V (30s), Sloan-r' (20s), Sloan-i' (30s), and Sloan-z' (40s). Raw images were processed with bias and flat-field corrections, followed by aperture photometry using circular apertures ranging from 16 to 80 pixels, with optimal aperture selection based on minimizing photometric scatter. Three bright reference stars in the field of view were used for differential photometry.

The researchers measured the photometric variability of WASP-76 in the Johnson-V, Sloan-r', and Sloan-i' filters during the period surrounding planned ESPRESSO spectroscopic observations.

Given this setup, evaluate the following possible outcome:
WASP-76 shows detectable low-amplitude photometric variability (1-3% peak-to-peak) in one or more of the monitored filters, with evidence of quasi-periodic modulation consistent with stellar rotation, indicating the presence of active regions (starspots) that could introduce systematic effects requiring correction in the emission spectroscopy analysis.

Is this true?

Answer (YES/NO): NO